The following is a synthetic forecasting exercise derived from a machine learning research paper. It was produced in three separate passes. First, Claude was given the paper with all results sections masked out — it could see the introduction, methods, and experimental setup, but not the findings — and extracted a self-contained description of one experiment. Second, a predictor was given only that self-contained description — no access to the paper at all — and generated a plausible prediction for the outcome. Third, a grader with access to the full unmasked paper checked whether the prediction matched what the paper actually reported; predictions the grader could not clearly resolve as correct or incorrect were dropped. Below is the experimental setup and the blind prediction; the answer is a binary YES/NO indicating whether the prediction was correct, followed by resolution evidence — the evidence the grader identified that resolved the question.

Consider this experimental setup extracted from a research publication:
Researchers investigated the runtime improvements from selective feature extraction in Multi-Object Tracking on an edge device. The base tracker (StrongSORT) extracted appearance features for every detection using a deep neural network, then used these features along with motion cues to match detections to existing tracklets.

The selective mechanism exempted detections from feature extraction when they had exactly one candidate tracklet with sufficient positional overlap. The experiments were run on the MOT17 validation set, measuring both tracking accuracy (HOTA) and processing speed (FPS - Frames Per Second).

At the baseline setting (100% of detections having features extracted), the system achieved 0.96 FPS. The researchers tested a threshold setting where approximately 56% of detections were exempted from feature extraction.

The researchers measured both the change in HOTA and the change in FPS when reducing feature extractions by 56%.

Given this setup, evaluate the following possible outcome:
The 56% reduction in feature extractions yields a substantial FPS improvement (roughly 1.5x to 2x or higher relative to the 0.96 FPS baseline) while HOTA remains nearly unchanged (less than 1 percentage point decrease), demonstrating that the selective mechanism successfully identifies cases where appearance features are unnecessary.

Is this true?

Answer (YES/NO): YES